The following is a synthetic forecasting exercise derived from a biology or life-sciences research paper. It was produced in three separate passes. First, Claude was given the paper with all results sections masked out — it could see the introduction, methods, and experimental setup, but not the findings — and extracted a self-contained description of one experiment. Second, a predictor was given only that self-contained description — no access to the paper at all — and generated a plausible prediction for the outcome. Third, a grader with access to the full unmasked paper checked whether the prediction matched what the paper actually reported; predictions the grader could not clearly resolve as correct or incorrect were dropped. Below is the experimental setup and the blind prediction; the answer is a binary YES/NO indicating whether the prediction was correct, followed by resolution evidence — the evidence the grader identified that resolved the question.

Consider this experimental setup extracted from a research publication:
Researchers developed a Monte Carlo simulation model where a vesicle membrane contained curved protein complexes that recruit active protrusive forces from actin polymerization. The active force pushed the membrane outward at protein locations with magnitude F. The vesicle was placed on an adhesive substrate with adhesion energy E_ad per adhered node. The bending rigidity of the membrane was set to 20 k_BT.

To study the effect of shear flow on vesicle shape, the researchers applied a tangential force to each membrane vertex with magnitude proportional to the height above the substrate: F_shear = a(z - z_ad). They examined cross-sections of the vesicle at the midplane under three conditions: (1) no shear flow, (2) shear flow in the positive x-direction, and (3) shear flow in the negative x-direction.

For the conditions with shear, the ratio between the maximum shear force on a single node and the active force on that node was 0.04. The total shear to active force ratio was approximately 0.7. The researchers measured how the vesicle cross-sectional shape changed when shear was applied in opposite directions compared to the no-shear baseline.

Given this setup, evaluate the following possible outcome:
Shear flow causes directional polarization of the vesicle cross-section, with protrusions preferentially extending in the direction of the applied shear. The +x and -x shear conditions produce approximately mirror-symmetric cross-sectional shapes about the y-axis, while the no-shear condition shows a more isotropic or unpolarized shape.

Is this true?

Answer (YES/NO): NO